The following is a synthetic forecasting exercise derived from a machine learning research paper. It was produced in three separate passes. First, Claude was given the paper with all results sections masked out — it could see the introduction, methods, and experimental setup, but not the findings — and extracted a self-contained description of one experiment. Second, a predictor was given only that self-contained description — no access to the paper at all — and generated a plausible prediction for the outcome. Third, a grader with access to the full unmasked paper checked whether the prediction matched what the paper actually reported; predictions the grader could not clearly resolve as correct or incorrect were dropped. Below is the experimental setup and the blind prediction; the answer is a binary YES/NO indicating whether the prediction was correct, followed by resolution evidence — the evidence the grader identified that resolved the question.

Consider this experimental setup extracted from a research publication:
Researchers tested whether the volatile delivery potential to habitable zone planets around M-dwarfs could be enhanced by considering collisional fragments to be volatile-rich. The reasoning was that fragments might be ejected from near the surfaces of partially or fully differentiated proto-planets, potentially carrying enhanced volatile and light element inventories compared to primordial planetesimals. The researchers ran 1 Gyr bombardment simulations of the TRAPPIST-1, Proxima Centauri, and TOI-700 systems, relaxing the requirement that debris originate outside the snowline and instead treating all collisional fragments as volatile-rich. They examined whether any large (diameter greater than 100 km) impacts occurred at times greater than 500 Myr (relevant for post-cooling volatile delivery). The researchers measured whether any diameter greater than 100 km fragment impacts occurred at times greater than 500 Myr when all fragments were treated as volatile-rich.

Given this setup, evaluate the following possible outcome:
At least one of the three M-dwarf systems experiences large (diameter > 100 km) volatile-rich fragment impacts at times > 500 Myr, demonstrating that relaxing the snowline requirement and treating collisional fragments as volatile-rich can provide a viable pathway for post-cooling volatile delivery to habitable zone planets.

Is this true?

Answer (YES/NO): NO